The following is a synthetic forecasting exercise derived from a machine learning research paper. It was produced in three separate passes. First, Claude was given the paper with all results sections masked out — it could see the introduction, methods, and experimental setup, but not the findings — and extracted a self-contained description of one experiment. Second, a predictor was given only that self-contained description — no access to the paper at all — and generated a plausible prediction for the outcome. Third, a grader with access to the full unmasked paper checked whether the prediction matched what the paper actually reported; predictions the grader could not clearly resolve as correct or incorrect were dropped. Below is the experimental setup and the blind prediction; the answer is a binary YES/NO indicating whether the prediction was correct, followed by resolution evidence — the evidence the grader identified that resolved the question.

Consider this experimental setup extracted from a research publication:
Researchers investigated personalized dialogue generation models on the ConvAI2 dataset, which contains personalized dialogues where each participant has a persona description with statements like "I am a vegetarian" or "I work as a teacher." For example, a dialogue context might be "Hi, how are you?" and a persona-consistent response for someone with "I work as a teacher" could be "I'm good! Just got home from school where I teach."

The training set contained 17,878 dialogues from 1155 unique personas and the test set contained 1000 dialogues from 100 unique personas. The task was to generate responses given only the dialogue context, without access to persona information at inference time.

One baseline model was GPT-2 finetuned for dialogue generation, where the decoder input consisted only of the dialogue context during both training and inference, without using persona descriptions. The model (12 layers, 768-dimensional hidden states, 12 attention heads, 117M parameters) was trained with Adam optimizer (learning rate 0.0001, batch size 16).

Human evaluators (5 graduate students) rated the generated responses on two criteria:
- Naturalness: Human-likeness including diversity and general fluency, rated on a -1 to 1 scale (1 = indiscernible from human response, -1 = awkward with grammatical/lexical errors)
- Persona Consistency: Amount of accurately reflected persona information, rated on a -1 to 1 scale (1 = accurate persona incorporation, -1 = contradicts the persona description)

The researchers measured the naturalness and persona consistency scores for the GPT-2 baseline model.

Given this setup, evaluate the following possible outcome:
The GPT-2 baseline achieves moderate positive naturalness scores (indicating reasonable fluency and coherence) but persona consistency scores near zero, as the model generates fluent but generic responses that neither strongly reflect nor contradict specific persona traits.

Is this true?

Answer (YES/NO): NO